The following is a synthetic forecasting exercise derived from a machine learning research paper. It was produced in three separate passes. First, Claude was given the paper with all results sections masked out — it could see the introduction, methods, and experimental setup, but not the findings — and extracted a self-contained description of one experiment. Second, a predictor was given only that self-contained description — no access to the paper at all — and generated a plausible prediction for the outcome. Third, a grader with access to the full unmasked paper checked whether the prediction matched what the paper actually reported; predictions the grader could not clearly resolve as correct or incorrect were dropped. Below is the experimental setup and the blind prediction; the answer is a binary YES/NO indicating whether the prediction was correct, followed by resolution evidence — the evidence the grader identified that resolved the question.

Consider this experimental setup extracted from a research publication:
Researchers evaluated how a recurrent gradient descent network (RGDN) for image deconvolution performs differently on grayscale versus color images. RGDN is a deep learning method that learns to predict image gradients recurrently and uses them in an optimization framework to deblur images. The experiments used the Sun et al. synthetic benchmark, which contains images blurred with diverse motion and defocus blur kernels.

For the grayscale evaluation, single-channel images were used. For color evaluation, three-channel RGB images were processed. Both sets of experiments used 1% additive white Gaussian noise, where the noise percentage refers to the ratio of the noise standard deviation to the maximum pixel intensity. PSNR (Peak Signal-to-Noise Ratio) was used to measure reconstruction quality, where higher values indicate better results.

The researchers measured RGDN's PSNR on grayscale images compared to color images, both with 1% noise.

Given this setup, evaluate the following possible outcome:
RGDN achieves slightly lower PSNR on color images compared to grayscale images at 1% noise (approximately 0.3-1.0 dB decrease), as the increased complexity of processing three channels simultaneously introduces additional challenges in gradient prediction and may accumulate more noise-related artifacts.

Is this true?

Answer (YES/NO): NO